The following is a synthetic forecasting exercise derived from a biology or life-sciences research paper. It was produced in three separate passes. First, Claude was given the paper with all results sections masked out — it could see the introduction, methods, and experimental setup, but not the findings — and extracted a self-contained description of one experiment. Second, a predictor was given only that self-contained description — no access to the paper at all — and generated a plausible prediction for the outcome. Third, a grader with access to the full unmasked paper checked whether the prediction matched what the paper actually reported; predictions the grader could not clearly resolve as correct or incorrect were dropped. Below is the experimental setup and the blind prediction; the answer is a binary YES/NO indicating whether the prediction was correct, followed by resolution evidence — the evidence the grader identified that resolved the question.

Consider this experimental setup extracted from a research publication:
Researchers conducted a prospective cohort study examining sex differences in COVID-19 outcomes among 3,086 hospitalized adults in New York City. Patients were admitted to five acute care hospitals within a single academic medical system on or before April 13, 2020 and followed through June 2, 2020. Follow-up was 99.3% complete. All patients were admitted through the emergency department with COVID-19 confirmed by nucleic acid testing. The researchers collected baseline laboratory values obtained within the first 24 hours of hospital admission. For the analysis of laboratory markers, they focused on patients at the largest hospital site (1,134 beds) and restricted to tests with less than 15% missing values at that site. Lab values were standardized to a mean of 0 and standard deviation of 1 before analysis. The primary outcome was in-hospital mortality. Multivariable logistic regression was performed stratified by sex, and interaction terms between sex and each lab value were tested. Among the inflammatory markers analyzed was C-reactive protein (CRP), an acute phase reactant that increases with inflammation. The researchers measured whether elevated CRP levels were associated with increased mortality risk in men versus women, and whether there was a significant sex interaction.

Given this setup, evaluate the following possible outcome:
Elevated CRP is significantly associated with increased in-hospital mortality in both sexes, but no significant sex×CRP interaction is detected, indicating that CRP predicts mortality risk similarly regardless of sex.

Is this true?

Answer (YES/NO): YES